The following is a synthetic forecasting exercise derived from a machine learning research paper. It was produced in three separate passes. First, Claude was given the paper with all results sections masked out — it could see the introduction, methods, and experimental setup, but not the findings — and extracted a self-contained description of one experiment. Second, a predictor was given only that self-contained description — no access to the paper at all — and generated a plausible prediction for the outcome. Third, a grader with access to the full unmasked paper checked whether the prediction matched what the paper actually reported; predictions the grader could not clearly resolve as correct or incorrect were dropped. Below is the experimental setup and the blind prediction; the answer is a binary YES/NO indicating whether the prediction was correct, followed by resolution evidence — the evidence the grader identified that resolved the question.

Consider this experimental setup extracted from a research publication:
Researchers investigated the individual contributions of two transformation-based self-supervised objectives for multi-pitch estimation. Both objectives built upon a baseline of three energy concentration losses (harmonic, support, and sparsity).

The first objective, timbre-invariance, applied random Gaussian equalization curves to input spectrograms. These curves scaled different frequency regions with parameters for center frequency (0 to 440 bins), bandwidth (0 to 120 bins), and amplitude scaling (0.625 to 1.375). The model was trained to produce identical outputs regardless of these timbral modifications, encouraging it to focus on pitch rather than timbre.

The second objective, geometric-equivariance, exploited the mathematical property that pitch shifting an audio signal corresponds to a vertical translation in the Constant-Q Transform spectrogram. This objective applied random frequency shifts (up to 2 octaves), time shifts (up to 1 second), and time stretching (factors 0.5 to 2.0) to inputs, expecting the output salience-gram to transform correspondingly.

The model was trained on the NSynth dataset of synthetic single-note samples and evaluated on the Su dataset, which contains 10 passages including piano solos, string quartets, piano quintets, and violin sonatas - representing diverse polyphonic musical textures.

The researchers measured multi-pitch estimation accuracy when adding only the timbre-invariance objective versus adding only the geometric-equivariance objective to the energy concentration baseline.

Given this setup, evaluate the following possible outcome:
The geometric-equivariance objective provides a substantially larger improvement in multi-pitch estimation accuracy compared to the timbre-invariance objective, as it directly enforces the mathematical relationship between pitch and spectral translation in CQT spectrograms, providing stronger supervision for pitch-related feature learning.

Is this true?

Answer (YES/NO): NO